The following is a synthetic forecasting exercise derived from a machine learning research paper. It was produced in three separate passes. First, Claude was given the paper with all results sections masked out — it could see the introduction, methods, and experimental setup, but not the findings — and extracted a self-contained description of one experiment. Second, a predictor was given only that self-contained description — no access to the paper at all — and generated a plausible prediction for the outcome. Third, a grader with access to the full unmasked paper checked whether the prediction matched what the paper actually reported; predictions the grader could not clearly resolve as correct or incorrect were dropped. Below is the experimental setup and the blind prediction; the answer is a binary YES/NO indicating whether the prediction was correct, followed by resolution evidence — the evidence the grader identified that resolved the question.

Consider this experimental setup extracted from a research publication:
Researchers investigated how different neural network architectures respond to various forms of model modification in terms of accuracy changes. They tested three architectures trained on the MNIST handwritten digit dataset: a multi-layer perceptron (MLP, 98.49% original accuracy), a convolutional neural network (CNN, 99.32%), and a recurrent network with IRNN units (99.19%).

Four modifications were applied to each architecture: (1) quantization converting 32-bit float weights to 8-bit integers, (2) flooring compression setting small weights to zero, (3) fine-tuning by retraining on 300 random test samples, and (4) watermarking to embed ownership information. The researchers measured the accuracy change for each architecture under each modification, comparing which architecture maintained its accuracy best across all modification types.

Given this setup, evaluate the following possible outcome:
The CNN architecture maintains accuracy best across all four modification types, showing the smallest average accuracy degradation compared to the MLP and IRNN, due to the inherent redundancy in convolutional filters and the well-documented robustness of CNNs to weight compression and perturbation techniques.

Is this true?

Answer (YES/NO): NO